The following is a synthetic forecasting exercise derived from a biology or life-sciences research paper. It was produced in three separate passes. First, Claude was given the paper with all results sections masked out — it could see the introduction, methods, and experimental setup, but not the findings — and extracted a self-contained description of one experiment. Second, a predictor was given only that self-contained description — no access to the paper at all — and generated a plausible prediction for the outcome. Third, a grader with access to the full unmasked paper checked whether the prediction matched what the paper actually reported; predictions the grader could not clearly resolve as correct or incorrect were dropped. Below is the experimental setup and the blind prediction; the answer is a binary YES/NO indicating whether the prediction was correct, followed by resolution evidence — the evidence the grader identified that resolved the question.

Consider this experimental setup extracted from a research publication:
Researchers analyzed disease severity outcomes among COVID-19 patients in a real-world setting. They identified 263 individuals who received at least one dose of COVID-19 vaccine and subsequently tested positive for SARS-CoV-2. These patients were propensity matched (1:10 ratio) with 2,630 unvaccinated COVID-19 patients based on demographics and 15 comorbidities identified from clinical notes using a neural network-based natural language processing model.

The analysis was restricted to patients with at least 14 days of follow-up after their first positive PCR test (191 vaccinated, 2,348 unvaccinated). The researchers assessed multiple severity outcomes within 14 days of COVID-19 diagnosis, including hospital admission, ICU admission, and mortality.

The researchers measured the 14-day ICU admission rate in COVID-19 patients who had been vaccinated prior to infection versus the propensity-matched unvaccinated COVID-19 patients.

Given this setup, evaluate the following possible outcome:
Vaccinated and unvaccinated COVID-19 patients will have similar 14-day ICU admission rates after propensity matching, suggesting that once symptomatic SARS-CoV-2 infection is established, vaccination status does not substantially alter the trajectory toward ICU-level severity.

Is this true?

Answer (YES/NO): YES